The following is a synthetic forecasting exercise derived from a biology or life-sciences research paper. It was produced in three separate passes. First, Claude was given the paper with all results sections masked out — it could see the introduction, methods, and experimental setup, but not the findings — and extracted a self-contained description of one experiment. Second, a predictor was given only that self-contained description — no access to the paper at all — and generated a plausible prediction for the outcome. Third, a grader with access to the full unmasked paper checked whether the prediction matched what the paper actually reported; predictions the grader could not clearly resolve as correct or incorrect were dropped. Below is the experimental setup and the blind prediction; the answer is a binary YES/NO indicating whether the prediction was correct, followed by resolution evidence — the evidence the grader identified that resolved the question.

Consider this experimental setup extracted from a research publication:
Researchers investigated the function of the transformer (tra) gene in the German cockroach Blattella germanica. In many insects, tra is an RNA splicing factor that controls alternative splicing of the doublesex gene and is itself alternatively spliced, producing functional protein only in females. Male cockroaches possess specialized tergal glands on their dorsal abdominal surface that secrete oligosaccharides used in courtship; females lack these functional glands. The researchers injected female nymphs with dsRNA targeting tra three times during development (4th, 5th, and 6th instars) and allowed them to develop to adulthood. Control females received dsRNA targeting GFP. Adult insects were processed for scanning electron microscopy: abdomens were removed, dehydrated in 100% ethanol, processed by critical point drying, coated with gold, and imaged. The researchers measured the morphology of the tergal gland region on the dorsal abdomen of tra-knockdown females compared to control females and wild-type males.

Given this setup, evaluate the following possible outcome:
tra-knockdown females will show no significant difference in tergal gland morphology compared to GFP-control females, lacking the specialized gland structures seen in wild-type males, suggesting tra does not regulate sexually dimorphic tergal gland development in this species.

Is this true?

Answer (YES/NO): NO